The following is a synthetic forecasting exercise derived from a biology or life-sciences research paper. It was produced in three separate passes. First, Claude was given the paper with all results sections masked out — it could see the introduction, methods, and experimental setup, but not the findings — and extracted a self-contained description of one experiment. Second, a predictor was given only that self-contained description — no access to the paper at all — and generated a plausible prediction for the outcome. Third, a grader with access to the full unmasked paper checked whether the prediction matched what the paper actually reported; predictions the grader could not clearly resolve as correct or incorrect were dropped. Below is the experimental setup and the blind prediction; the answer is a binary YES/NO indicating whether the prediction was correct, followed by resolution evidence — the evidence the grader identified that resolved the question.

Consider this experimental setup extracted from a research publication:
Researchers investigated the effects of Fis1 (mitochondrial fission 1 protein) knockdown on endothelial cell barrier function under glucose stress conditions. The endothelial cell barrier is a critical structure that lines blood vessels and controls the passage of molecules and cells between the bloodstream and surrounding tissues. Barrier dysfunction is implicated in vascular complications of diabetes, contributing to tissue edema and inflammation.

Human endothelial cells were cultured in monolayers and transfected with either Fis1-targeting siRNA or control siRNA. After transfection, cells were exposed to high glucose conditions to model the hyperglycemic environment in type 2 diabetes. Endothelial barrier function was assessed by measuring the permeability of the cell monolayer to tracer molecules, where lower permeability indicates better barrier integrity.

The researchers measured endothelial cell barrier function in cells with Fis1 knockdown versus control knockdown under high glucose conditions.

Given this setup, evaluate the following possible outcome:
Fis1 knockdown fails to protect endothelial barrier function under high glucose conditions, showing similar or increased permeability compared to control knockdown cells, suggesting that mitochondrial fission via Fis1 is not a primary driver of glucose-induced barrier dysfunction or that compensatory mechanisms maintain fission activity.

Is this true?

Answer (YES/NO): NO